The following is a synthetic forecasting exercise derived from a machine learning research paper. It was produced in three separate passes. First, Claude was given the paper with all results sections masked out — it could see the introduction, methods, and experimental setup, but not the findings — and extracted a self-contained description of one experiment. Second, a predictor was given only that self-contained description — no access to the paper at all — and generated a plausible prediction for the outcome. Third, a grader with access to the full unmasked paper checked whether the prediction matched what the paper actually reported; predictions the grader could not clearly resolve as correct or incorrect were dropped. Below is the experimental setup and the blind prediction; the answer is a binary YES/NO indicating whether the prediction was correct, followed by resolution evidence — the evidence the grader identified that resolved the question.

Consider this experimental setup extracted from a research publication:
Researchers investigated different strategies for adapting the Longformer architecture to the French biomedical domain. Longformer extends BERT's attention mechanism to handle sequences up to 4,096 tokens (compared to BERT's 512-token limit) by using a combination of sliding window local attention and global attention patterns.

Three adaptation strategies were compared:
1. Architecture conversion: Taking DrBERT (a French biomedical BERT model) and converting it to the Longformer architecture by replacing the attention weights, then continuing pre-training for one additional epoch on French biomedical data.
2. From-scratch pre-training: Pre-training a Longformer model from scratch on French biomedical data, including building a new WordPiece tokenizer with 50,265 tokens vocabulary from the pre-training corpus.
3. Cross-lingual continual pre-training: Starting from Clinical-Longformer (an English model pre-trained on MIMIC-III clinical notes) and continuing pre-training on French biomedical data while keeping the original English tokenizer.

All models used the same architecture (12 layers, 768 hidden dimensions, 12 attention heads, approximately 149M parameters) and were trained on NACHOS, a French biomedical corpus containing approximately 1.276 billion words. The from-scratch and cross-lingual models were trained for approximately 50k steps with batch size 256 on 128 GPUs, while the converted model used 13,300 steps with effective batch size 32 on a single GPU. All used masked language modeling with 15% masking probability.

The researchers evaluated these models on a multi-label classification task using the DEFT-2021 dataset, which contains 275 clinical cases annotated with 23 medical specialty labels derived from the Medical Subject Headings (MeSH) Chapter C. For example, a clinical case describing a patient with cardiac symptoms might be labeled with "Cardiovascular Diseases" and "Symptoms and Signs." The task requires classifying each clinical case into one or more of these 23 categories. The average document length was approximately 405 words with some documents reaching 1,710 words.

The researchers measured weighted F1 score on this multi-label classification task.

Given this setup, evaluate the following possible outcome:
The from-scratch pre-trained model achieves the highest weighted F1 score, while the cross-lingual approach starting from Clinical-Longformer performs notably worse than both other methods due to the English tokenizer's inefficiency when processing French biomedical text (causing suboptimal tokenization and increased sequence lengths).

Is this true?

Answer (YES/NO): NO